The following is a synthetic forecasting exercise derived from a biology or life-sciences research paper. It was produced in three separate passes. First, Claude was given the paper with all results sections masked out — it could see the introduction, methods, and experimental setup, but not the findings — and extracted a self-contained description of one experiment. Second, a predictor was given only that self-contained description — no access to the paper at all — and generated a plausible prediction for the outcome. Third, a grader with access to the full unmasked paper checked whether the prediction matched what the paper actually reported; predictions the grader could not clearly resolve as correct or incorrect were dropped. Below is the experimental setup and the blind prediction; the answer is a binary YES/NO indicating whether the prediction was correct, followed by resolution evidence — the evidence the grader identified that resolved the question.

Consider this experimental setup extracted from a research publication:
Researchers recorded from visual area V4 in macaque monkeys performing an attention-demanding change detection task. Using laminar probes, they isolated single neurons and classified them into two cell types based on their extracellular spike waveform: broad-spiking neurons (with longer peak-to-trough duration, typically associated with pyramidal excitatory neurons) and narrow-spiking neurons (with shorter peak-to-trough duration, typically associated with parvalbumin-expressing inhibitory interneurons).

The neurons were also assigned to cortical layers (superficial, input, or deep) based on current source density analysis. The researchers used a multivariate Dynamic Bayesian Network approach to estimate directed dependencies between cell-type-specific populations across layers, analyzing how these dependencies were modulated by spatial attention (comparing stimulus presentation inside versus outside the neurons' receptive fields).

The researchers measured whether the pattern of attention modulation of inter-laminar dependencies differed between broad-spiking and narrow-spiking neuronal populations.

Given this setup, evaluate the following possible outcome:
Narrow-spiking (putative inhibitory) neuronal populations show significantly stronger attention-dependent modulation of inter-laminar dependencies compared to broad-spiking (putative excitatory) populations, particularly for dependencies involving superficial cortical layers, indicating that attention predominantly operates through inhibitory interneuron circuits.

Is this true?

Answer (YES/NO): NO